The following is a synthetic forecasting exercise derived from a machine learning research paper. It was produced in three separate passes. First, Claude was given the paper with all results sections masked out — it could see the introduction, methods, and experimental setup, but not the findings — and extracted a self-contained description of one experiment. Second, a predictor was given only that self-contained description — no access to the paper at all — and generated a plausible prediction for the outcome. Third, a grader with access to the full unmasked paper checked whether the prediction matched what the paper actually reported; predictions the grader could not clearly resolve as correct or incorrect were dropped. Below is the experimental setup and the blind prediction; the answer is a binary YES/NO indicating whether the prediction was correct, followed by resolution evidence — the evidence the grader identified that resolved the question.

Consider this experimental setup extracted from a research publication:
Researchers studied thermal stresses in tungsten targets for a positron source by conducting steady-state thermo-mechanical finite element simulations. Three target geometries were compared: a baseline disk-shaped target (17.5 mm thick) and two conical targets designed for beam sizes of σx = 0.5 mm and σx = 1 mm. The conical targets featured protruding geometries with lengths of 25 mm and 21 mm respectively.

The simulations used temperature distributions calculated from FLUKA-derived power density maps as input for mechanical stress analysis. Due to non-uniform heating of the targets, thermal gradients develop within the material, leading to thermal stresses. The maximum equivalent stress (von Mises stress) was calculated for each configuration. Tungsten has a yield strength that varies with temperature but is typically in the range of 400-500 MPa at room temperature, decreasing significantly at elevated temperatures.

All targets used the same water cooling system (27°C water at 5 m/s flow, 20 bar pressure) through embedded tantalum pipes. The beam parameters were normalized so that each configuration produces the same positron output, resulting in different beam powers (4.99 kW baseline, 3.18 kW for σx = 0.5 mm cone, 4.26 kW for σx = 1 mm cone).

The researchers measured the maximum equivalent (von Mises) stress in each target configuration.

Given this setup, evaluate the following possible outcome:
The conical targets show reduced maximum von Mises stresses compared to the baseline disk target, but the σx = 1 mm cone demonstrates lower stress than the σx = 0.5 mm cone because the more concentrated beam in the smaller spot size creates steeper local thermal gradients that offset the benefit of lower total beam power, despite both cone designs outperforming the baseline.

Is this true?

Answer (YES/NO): NO